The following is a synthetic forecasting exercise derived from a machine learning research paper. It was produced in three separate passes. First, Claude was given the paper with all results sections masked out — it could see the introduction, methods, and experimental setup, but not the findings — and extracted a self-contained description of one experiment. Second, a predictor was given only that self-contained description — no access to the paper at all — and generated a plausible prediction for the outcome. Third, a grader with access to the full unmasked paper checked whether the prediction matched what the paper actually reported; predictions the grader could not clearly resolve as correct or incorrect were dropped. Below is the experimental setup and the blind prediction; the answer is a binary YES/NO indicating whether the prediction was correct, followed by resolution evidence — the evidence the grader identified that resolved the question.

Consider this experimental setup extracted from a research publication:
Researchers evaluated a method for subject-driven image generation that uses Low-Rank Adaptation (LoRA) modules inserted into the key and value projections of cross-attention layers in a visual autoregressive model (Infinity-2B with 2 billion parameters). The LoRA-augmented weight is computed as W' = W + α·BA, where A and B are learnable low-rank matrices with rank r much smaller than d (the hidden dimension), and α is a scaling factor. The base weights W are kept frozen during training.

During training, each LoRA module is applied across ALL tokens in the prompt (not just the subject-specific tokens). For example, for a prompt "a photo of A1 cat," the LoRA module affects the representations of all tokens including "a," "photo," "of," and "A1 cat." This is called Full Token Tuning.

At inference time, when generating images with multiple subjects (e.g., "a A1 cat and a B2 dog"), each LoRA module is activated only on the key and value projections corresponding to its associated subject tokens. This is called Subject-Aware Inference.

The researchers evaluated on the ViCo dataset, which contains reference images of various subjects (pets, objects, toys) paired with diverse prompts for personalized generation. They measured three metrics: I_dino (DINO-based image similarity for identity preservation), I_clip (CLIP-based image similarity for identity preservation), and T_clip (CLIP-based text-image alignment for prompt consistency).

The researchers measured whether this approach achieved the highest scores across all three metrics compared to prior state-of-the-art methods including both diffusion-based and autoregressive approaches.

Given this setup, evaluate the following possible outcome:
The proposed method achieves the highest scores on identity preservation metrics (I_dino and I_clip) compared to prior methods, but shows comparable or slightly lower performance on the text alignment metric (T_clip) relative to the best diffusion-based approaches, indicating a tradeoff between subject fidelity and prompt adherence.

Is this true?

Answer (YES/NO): NO